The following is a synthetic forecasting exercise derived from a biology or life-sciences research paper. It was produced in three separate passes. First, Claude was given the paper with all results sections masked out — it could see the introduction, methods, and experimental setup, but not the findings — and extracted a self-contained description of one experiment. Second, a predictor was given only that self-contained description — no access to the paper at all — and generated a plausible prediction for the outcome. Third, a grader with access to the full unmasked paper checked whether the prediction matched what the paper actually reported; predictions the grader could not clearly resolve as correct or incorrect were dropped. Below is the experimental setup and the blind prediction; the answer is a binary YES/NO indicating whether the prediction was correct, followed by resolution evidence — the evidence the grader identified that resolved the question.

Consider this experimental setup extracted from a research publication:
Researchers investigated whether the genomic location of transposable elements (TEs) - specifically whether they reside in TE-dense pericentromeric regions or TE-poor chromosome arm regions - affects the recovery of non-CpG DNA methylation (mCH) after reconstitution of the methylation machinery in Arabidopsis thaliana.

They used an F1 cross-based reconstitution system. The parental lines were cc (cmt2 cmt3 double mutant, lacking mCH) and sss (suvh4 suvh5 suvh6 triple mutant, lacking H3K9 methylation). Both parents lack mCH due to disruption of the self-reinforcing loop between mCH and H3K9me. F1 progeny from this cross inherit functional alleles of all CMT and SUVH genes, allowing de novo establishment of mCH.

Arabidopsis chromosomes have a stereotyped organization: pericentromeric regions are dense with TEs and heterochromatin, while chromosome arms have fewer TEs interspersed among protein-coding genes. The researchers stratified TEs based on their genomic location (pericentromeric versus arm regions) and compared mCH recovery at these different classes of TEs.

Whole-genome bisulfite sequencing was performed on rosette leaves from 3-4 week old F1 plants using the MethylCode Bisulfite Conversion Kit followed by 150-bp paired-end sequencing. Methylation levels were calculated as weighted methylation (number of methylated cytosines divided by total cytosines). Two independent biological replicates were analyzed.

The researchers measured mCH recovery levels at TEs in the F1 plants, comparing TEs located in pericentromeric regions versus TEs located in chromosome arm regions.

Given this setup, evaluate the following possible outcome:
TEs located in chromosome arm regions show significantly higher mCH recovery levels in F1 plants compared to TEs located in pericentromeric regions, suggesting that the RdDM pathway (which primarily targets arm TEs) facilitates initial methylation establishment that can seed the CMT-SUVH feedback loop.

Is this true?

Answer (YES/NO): NO